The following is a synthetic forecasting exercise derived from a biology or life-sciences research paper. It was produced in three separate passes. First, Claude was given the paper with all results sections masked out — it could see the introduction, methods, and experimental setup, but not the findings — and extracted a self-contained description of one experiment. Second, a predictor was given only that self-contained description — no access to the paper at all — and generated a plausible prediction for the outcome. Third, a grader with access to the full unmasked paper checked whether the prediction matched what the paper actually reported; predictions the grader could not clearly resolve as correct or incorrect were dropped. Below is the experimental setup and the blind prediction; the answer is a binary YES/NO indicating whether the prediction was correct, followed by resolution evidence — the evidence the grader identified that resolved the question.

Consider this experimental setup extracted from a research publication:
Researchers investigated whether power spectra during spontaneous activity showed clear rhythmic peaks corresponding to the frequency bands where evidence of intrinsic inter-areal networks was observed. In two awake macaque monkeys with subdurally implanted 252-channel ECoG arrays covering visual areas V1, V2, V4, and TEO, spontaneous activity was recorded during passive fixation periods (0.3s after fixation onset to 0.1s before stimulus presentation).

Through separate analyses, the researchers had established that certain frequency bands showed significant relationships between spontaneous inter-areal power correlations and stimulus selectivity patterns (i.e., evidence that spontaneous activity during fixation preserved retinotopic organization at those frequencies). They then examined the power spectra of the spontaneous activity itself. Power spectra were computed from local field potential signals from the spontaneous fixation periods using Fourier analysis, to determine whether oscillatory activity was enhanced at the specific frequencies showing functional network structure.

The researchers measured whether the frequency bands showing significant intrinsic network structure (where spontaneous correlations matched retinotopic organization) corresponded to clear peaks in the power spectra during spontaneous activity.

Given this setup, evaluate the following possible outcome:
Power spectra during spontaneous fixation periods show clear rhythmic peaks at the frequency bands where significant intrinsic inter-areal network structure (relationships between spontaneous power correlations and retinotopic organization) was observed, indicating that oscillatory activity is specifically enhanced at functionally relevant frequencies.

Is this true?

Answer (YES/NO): NO